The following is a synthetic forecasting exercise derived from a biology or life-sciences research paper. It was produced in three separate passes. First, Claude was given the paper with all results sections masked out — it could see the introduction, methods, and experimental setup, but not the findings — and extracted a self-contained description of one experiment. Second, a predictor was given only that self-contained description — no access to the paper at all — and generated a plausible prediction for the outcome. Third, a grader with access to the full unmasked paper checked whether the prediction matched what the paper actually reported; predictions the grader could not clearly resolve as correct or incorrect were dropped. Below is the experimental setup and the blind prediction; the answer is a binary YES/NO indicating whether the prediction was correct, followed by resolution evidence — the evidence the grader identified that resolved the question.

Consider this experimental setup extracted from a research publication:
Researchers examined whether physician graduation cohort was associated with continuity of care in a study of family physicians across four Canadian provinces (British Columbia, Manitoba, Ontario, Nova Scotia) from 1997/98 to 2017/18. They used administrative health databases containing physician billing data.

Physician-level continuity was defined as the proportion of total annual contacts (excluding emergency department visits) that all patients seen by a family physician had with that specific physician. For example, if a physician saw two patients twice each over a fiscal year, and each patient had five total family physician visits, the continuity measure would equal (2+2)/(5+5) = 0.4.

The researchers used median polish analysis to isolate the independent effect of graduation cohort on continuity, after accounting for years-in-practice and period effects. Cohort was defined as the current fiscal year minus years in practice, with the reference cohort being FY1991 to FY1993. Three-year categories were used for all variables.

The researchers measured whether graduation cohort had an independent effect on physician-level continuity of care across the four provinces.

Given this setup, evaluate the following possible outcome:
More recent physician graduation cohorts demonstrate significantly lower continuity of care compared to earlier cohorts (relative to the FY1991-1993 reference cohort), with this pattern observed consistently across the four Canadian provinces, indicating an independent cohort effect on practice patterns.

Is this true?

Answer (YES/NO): NO